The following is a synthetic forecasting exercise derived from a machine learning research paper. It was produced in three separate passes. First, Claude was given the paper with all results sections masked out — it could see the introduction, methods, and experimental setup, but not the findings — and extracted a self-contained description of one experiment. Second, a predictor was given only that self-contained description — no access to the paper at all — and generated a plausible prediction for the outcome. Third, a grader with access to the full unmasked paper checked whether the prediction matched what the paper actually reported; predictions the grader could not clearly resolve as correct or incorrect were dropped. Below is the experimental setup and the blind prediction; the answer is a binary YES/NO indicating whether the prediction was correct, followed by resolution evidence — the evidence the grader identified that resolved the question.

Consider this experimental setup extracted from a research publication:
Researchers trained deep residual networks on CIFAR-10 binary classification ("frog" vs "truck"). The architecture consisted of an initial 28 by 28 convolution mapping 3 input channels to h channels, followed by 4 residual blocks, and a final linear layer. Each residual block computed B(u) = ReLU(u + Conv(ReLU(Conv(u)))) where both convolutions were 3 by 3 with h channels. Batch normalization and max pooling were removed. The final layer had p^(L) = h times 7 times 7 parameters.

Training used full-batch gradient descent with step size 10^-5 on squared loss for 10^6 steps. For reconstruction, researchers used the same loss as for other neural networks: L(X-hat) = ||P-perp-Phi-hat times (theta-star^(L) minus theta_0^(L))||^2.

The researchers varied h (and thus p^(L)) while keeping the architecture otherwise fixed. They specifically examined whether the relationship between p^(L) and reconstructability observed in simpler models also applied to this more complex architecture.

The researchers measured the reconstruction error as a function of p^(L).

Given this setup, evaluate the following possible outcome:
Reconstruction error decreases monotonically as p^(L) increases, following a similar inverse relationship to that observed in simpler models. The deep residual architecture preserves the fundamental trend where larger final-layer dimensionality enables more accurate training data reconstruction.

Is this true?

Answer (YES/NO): YES